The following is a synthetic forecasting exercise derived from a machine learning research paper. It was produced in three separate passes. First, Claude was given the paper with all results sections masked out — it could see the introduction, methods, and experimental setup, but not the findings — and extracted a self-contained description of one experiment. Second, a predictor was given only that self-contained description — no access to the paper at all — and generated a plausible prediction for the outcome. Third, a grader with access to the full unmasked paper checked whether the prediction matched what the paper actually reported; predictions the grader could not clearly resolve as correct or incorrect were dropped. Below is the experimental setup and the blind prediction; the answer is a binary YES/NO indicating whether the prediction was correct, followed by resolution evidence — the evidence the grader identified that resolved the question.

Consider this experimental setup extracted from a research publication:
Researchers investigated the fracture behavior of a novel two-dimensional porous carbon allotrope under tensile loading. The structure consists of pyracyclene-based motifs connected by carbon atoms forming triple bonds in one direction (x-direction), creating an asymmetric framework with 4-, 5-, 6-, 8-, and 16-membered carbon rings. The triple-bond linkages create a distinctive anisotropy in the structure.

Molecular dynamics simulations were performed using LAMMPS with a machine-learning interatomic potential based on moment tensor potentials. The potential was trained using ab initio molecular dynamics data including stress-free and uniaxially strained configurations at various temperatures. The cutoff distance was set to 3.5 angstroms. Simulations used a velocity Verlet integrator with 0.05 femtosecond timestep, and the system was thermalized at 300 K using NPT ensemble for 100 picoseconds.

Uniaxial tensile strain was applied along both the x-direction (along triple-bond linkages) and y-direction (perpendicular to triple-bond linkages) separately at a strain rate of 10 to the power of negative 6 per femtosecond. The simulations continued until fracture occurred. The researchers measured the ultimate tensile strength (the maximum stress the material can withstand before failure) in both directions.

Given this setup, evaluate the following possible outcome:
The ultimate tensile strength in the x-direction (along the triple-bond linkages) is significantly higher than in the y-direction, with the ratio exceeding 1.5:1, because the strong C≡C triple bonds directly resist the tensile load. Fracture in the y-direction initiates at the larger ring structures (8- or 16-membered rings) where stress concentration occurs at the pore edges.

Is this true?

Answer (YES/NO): NO